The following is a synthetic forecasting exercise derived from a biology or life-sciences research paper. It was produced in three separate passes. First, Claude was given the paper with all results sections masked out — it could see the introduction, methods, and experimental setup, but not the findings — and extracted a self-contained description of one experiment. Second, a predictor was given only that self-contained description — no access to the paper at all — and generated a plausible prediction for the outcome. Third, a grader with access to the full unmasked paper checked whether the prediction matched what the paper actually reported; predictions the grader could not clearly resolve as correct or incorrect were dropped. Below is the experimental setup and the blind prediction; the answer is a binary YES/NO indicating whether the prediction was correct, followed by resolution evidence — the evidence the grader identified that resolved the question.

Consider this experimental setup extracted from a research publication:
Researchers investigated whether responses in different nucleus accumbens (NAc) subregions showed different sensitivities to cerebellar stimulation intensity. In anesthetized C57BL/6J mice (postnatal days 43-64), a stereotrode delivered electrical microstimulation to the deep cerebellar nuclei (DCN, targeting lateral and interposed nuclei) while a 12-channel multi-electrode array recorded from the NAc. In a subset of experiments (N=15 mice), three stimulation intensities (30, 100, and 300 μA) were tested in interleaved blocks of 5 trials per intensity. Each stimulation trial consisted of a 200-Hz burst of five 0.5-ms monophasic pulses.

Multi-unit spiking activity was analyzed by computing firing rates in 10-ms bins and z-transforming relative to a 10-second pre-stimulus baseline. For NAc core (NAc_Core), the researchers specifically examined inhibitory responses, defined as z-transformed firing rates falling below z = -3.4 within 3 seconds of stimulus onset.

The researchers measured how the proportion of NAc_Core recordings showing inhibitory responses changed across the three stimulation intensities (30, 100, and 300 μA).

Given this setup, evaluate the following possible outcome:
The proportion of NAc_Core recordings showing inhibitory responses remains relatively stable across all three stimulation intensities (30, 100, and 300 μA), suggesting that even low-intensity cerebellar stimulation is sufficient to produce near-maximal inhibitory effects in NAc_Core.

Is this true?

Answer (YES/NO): NO